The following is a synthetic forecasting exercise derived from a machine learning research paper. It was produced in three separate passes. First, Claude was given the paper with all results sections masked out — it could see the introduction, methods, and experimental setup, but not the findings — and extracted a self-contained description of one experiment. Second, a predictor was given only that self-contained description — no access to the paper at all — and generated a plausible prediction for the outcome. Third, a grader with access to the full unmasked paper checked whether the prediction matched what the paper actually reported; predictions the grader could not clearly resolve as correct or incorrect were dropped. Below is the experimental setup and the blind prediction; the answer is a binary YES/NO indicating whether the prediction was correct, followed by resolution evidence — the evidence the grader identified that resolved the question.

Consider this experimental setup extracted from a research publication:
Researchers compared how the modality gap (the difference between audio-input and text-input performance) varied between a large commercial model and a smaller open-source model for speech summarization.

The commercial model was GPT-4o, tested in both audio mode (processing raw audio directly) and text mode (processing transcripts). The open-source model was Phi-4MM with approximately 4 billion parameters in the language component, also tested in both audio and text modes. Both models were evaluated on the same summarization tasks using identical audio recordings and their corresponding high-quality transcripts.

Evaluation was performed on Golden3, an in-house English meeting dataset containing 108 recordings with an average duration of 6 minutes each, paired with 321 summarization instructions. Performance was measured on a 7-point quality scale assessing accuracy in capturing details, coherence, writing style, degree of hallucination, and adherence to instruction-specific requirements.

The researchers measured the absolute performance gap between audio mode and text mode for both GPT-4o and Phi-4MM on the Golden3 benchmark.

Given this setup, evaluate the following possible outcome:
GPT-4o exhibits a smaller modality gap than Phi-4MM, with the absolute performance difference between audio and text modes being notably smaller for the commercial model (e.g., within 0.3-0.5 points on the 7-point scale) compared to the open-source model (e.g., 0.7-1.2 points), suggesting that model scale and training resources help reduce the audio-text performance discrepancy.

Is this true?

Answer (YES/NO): NO